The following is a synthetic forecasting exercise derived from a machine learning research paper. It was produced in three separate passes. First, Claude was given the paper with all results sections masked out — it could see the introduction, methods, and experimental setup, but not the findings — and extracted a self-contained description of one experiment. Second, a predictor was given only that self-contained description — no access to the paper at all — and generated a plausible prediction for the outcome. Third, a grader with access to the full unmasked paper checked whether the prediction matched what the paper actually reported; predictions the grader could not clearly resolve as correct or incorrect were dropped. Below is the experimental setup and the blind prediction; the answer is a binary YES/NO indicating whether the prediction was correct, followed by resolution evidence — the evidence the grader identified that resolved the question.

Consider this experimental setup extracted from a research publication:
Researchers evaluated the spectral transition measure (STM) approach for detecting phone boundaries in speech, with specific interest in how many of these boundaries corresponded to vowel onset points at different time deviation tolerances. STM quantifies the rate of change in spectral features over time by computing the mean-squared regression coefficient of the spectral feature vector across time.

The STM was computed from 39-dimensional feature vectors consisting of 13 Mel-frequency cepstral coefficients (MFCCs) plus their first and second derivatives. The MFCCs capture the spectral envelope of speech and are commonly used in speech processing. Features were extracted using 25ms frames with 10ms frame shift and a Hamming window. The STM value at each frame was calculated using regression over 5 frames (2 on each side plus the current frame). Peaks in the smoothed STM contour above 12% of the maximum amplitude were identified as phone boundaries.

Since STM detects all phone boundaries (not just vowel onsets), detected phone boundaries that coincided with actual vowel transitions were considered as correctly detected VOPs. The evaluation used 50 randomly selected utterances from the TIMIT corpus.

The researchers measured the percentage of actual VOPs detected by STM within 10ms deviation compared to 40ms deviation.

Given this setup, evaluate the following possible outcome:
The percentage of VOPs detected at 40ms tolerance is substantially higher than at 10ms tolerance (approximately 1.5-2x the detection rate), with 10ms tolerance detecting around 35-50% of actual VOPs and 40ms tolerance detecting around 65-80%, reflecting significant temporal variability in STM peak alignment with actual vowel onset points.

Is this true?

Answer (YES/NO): NO